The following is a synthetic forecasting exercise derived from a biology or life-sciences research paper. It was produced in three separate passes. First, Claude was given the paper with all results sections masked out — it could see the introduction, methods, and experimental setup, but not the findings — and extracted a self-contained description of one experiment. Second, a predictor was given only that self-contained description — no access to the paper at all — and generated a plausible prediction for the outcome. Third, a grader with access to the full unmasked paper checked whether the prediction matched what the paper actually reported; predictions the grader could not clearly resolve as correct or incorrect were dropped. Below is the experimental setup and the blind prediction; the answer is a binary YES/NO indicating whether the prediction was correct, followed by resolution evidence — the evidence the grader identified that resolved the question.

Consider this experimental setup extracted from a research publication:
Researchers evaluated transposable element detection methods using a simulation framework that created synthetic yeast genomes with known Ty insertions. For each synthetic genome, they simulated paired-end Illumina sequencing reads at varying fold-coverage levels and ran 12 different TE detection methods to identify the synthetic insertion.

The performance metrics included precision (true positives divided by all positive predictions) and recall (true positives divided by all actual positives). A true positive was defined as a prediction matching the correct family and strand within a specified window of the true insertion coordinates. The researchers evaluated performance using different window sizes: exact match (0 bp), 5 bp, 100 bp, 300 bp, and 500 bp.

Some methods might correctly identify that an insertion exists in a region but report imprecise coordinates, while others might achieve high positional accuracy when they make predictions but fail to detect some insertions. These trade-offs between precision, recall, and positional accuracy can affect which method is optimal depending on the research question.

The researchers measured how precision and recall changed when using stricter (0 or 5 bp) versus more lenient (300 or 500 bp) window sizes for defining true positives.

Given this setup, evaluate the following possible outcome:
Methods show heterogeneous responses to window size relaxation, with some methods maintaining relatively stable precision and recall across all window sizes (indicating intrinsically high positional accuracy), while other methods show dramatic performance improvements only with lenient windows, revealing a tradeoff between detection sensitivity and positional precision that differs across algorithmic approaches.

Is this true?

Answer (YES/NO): YES